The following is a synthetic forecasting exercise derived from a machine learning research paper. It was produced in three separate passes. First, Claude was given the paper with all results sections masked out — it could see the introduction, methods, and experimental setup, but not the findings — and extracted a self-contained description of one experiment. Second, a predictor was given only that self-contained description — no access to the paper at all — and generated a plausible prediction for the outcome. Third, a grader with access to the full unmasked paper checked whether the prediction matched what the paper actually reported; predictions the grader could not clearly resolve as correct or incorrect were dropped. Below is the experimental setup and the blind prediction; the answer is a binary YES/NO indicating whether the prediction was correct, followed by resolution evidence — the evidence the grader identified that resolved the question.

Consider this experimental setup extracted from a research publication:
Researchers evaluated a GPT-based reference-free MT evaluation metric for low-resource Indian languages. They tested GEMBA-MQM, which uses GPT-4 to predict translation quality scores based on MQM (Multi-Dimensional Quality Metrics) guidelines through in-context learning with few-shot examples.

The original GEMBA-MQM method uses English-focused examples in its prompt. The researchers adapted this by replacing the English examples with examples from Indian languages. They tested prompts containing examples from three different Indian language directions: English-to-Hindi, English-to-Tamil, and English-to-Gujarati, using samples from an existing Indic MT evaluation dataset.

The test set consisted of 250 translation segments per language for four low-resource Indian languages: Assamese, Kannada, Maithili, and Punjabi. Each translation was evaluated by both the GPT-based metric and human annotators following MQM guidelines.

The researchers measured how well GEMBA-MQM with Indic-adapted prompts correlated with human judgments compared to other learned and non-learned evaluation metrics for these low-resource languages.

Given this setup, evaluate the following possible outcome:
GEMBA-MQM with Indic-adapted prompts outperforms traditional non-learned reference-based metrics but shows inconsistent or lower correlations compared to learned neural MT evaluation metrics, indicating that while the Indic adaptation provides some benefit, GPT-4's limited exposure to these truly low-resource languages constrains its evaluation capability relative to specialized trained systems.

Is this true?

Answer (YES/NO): NO